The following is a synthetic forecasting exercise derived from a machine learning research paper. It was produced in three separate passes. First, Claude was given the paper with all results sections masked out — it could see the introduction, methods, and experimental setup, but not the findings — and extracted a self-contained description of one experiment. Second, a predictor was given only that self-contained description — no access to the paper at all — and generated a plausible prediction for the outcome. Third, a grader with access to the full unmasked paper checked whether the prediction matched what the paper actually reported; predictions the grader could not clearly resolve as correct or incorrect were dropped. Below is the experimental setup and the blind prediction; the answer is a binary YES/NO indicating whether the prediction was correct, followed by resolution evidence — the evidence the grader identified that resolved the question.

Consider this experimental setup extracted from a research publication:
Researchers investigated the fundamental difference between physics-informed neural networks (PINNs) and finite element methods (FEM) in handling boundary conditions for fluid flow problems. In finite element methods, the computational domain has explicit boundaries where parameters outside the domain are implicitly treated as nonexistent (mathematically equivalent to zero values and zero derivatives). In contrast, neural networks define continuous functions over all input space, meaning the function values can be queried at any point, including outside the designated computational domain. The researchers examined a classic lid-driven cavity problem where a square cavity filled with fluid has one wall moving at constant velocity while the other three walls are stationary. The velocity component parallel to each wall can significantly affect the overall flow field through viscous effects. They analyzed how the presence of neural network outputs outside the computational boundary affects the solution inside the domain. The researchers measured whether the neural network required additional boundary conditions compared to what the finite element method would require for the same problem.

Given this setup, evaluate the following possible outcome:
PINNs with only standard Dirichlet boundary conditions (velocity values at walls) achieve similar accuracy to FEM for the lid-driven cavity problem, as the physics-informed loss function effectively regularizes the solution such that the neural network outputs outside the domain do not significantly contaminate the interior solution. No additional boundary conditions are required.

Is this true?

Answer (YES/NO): NO